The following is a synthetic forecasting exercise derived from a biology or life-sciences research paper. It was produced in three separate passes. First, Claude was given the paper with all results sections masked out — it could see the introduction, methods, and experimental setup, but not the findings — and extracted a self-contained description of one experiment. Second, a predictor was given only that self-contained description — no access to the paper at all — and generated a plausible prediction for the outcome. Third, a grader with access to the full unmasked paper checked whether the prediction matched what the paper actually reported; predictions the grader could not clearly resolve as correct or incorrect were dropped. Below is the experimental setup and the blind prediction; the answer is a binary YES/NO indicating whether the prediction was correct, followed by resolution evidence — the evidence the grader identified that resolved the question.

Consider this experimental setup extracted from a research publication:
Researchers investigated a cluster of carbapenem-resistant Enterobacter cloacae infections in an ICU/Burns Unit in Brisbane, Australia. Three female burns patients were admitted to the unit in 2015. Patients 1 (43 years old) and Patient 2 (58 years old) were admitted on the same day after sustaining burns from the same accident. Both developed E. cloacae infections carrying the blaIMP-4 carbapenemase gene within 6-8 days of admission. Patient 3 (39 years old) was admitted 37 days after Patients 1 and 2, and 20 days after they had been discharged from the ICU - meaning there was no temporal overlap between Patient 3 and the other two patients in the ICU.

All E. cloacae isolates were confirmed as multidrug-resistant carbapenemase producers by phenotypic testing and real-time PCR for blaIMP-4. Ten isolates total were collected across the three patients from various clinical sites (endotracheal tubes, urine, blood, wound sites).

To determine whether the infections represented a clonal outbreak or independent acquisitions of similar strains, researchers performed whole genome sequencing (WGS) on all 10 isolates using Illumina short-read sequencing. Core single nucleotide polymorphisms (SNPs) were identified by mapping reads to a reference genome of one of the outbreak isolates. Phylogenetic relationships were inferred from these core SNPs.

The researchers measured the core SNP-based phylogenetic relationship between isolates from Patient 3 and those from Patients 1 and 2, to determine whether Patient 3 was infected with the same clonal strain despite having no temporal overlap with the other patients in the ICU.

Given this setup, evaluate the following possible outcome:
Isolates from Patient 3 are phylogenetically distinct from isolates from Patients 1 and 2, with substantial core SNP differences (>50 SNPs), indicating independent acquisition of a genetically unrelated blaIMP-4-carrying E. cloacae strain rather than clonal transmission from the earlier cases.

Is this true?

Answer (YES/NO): NO